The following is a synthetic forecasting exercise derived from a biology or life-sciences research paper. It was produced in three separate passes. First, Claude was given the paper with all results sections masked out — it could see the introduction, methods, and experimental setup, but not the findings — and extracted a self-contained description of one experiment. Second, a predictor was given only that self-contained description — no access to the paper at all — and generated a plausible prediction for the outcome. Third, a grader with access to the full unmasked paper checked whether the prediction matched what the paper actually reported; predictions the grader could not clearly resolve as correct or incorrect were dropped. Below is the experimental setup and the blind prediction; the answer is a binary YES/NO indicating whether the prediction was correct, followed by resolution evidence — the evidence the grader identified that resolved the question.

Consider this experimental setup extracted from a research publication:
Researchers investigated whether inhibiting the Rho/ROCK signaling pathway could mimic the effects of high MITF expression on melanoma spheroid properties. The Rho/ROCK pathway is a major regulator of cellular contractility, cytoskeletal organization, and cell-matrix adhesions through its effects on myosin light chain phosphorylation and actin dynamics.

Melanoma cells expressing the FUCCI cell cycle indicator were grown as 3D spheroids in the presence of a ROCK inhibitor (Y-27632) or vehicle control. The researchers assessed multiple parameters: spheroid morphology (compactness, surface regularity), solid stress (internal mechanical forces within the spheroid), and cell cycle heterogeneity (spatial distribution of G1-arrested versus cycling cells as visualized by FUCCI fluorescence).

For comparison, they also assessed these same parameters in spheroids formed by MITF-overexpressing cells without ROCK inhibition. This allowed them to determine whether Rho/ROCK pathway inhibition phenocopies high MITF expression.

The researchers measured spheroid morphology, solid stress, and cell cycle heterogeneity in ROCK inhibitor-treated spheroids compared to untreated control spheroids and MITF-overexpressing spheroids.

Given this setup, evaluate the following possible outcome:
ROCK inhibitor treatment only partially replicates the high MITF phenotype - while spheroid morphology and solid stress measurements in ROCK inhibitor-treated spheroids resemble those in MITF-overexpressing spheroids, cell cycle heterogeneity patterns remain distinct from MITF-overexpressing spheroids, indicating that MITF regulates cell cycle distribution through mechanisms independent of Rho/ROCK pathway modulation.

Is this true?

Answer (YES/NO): NO